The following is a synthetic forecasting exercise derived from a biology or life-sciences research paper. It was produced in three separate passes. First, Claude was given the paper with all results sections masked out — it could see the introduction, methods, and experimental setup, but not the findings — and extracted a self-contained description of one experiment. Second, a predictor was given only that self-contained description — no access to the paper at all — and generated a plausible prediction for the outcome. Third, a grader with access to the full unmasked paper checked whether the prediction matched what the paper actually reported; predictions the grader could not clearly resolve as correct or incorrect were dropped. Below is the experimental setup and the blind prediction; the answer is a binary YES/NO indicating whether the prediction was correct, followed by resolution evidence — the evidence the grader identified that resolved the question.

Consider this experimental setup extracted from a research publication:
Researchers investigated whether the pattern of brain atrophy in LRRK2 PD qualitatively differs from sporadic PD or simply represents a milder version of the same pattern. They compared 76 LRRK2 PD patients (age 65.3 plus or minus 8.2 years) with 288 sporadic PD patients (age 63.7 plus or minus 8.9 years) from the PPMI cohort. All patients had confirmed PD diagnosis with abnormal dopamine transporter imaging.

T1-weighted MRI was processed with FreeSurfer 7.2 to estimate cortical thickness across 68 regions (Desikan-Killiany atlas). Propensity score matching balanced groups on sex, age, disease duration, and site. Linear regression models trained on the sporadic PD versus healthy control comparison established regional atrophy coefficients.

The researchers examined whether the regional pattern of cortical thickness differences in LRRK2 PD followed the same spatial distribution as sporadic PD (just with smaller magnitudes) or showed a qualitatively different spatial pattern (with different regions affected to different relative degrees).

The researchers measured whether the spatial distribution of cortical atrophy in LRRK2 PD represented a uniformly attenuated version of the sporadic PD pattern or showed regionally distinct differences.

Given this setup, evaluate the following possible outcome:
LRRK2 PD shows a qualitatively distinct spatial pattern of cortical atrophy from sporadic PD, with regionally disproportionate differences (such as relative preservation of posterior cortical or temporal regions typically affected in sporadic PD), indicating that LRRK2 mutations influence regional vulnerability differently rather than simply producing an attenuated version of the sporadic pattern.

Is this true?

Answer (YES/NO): YES